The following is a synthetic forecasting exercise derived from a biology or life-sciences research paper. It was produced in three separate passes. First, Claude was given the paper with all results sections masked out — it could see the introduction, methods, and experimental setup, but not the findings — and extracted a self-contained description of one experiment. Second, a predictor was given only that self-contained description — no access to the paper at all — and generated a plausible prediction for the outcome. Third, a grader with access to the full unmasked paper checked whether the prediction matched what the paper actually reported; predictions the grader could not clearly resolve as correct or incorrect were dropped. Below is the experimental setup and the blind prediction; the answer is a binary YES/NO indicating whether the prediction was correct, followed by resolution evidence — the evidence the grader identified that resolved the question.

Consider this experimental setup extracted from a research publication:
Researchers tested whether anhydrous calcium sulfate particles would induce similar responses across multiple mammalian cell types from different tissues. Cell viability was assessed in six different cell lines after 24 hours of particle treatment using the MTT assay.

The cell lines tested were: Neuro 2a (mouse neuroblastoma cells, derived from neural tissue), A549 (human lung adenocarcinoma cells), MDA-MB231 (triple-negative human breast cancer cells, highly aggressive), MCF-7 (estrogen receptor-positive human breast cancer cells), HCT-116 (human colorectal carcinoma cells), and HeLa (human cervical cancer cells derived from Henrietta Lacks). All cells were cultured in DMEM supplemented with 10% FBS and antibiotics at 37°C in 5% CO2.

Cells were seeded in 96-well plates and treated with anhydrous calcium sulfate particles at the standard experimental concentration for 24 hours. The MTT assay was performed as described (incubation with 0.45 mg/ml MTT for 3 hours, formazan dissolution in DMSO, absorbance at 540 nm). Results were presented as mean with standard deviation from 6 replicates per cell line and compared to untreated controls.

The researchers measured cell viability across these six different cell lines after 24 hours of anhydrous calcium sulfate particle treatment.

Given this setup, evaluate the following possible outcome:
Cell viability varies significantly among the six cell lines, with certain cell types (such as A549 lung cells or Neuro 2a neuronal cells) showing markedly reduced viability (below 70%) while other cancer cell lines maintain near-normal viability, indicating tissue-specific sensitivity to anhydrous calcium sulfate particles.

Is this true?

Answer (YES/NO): NO